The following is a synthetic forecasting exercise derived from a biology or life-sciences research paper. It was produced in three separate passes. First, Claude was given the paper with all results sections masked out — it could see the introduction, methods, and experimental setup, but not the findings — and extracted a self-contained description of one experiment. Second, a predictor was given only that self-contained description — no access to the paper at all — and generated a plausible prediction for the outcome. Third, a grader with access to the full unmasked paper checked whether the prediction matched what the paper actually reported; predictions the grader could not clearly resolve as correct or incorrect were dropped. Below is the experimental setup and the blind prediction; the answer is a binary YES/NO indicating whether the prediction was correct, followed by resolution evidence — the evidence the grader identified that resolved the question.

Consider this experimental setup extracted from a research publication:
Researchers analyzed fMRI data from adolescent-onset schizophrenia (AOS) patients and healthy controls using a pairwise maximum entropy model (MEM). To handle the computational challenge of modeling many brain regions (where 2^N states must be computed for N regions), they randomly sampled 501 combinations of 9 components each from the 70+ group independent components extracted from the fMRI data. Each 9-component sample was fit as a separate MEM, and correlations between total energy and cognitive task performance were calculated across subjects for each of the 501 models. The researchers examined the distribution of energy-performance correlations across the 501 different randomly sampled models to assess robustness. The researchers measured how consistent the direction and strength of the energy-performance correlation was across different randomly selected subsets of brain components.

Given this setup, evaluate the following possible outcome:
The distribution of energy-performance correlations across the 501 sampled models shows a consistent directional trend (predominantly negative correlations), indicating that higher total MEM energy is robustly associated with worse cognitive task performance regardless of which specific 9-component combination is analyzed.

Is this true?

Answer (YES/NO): YES